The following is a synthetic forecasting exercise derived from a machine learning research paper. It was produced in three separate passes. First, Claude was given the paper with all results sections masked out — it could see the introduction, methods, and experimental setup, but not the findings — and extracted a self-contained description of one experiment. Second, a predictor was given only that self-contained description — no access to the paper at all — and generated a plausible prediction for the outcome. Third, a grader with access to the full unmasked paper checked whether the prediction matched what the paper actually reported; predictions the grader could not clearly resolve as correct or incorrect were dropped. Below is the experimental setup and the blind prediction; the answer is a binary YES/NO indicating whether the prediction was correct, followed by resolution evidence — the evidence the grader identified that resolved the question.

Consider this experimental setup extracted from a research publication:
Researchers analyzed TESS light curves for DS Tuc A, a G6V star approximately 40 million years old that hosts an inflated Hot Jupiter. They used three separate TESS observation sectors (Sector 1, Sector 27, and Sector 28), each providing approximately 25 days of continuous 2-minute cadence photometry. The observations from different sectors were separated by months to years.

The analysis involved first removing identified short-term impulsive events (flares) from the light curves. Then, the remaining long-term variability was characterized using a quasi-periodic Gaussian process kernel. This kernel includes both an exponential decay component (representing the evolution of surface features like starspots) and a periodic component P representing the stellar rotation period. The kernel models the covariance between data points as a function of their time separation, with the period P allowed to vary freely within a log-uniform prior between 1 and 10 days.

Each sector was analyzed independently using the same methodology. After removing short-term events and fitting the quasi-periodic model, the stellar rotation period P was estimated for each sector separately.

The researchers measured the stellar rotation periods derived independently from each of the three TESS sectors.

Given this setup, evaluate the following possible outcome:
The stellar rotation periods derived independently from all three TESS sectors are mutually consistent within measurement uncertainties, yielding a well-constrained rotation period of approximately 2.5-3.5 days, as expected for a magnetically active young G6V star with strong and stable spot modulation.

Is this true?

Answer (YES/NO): NO